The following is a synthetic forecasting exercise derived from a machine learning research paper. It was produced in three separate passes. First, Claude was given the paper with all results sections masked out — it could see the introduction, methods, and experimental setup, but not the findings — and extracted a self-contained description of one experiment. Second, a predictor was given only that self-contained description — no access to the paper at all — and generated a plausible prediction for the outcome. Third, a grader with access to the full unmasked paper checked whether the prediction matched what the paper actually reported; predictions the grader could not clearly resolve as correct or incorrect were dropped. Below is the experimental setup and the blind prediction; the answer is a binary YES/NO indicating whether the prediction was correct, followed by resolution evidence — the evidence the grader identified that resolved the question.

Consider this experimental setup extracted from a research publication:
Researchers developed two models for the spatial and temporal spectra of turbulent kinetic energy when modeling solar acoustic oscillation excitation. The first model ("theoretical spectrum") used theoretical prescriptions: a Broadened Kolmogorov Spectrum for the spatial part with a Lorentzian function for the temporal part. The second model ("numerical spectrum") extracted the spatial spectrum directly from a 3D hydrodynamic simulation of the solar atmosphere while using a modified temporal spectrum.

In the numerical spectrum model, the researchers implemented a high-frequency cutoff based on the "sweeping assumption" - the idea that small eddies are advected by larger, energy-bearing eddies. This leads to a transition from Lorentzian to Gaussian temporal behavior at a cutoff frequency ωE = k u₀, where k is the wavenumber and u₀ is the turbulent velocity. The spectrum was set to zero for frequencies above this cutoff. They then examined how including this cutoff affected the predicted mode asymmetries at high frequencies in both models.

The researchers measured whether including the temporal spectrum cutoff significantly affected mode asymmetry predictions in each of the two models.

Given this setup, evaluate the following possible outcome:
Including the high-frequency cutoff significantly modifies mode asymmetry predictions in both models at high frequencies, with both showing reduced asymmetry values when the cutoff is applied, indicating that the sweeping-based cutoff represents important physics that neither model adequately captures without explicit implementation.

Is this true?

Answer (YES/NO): NO